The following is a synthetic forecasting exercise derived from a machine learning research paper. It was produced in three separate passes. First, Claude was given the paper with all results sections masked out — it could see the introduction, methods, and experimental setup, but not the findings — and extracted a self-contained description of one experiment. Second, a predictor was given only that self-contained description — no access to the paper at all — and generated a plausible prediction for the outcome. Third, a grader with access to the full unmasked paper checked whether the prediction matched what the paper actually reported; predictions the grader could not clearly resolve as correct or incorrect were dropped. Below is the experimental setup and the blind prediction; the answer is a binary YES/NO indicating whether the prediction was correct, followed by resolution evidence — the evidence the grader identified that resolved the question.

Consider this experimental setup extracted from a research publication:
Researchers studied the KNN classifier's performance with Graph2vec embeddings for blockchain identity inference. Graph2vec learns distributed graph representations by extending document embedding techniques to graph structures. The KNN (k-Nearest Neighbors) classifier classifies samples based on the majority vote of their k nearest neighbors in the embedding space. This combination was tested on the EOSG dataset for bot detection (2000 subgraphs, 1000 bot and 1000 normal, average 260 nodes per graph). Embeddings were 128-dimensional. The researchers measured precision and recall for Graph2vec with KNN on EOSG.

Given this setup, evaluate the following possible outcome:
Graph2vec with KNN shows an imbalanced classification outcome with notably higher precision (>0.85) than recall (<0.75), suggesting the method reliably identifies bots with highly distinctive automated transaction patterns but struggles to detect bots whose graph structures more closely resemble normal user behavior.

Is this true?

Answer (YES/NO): YES